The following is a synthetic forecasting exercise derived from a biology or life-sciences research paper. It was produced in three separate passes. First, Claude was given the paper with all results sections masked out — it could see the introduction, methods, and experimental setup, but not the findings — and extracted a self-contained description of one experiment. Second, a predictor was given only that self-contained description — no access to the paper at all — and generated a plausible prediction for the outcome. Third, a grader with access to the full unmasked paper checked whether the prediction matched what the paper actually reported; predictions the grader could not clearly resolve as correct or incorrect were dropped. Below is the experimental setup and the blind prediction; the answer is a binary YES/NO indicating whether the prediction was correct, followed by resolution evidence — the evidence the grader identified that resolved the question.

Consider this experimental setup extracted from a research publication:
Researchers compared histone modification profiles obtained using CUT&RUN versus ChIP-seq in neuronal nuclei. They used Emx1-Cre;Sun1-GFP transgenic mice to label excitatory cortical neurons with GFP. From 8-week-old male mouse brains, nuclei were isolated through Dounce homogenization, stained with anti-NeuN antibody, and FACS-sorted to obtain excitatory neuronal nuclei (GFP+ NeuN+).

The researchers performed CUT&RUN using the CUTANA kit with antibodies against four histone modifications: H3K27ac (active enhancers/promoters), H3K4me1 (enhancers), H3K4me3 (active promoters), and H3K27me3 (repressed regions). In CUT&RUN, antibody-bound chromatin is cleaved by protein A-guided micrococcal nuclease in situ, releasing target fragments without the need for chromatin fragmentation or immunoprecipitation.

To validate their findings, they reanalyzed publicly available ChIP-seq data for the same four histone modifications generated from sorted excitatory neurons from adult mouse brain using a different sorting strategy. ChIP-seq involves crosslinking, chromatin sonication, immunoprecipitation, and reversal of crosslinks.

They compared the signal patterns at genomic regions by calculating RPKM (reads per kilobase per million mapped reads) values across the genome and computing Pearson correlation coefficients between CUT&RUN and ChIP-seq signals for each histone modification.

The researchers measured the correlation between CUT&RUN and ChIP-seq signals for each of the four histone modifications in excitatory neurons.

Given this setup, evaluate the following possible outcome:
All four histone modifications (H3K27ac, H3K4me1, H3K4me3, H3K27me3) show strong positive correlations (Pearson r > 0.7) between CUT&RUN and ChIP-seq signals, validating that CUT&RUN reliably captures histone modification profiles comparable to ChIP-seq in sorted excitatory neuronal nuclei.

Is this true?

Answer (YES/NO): NO